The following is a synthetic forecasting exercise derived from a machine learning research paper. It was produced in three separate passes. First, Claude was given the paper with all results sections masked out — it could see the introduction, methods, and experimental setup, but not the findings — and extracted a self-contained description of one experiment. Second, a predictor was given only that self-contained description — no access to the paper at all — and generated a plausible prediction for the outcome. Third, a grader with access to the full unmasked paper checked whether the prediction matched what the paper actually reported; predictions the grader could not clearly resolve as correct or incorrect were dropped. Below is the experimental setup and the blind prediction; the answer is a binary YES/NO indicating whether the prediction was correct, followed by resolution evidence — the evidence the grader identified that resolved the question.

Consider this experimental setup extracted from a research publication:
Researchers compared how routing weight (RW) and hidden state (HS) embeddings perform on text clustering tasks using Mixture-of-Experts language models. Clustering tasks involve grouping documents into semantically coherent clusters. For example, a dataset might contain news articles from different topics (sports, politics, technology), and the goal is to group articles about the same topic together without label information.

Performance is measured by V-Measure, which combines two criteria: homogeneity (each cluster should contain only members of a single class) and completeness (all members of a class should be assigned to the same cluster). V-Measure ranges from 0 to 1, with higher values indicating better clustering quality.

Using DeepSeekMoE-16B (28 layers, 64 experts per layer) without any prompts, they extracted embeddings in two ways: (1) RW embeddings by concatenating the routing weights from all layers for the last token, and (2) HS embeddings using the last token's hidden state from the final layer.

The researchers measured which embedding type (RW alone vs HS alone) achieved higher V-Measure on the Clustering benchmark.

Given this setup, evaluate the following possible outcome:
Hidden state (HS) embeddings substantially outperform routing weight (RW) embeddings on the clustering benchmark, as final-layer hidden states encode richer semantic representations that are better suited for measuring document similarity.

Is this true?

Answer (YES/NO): YES